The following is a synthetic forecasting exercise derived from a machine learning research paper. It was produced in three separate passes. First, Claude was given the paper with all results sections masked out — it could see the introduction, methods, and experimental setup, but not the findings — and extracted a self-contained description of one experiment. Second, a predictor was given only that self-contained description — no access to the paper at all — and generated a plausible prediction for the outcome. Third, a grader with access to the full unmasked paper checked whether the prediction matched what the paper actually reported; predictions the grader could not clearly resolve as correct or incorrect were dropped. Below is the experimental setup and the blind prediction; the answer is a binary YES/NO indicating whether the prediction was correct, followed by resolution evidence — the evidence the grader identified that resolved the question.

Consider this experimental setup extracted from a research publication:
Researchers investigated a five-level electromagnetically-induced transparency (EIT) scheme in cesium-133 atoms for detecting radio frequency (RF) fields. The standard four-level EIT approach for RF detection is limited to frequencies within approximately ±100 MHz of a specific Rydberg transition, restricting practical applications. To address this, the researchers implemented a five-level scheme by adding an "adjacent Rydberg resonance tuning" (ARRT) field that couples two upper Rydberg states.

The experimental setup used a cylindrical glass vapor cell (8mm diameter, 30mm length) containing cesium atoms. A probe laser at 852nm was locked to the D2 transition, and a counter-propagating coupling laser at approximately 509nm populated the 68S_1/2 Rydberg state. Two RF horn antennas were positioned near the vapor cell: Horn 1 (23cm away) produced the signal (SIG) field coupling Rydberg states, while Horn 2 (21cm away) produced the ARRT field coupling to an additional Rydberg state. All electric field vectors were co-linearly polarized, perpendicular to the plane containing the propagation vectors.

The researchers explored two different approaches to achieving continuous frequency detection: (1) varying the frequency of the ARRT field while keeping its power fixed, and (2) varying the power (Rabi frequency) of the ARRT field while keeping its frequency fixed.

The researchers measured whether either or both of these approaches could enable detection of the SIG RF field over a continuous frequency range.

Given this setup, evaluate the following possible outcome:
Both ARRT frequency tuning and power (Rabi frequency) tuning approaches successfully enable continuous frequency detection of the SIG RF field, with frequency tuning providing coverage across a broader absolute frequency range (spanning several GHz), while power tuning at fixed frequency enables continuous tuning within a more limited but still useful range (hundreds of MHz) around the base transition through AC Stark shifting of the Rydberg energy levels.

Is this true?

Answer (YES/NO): NO